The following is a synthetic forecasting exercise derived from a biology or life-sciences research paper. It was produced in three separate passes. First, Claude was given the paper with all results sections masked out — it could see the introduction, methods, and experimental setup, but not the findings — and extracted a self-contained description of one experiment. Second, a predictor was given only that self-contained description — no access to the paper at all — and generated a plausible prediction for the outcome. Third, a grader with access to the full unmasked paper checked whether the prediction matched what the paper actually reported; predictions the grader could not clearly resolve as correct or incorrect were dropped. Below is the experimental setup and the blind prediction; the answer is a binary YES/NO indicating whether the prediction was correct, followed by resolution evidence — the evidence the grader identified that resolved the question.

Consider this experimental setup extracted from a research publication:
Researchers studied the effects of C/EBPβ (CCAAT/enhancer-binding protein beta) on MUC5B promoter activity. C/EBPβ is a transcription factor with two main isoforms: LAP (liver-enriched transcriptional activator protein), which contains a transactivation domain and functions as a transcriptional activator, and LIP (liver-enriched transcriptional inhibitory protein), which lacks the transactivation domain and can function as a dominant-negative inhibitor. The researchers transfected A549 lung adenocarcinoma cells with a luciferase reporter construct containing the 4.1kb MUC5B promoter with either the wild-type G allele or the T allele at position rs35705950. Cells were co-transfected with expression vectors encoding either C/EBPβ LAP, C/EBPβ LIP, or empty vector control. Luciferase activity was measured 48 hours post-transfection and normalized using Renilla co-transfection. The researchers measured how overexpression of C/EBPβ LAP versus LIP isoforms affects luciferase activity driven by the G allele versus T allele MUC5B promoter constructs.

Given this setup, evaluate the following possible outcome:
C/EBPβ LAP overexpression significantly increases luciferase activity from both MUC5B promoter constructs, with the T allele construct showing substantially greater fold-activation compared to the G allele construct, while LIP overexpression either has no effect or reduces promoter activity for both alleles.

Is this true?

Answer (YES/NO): NO